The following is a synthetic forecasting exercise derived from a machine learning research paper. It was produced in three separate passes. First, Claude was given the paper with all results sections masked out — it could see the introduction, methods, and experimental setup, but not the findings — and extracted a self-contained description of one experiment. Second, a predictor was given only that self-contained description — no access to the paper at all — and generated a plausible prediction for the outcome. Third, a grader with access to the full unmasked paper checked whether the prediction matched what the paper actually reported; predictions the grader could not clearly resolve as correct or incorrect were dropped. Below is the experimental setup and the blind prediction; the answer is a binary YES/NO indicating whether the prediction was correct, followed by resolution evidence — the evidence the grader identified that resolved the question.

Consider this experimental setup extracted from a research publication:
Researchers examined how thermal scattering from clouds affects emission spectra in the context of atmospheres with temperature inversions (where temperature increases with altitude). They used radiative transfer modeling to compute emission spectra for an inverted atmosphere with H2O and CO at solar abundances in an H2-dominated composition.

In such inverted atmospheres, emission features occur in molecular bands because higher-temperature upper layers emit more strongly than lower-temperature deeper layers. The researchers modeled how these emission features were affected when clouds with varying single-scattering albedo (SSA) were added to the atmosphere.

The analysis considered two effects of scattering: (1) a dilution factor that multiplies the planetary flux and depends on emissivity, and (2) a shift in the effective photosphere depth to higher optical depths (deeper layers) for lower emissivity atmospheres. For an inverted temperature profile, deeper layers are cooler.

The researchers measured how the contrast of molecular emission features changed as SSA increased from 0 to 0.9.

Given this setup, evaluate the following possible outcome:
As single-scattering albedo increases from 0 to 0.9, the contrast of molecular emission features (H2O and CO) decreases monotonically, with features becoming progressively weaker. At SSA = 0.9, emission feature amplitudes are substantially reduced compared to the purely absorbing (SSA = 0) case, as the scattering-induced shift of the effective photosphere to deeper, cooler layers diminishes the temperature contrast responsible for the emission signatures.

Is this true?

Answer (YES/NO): NO